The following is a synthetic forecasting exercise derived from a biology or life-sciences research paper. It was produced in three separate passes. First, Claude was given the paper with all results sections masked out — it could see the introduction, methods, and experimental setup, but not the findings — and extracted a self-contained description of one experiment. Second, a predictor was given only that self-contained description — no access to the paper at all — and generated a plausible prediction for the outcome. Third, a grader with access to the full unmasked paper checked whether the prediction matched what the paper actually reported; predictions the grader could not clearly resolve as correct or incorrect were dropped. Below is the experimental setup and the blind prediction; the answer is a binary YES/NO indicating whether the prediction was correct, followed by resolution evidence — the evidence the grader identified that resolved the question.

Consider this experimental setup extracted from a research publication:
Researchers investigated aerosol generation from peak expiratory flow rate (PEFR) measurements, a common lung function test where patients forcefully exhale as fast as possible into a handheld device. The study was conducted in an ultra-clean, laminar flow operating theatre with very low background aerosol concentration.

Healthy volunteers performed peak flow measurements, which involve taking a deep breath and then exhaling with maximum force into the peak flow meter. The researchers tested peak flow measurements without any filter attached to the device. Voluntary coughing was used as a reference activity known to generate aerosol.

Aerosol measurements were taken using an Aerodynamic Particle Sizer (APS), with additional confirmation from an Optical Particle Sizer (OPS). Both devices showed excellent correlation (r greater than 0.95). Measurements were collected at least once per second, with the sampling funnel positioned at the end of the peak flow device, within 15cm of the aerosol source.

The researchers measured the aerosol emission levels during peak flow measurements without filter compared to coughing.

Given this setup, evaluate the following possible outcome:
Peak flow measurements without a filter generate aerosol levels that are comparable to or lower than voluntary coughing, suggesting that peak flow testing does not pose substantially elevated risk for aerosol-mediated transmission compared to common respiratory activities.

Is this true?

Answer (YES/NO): YES